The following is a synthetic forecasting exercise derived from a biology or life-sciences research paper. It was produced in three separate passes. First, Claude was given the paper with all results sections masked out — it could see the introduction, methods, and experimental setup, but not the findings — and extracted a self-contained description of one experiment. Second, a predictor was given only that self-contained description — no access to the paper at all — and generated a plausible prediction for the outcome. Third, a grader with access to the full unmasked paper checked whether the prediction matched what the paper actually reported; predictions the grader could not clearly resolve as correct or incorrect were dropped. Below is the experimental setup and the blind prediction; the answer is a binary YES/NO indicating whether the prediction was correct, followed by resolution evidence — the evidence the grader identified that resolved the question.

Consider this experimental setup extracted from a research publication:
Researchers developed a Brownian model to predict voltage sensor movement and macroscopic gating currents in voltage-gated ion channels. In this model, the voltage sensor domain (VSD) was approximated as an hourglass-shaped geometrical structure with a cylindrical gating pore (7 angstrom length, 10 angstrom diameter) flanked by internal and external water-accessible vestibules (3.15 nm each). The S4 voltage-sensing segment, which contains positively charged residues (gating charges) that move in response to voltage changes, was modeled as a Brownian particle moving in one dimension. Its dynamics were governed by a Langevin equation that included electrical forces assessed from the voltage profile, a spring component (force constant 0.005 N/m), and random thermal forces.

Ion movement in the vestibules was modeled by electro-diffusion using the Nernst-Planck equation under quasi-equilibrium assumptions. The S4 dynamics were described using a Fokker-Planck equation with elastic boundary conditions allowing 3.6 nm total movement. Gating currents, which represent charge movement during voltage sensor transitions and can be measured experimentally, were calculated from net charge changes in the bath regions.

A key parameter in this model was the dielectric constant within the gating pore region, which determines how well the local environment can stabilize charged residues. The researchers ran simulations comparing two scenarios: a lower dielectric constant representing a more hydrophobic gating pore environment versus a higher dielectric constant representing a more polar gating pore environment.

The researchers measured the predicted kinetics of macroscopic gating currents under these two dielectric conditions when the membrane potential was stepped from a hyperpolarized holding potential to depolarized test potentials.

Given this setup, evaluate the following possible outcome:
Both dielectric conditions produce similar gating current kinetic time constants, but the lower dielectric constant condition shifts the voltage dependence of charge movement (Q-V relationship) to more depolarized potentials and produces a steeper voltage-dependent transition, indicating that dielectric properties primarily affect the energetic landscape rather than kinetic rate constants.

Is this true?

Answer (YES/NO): NO